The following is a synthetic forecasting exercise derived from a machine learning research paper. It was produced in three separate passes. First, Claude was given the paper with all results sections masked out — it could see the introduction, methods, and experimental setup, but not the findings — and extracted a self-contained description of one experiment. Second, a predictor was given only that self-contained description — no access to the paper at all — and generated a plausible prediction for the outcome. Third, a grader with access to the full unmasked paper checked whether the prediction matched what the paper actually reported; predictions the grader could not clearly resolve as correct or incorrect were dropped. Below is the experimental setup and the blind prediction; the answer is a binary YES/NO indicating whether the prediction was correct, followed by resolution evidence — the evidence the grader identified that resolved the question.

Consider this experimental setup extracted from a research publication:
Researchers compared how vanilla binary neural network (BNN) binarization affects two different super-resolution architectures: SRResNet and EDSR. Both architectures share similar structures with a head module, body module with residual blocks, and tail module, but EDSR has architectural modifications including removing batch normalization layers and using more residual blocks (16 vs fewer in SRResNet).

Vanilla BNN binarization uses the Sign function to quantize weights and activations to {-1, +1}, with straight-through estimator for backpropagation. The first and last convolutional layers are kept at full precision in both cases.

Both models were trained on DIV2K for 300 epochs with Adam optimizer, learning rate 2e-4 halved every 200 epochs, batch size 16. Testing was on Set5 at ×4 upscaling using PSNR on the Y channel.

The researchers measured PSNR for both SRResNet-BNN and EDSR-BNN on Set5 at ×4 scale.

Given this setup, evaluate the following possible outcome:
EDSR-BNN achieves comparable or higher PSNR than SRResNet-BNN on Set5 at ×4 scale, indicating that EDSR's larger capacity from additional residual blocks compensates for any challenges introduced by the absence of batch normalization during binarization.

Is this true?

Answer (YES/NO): NO